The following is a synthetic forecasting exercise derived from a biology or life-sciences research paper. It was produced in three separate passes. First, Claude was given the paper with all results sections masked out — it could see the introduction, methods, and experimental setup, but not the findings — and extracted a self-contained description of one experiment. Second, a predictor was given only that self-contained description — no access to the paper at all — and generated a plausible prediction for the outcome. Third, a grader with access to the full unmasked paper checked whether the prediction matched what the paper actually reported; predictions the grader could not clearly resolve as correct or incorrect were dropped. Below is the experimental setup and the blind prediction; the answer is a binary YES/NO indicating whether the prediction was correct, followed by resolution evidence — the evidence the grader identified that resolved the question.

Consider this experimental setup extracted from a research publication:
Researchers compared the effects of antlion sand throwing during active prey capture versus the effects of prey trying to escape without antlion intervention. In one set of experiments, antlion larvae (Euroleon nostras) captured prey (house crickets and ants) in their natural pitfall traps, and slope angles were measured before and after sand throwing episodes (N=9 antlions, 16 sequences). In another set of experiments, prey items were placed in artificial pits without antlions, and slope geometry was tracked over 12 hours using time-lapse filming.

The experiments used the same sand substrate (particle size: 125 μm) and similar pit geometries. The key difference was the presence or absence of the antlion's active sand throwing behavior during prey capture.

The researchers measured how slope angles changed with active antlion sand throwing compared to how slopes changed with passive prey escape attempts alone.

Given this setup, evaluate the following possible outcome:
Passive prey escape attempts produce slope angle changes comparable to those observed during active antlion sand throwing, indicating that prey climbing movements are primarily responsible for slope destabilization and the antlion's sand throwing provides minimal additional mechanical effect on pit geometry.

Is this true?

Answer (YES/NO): NO